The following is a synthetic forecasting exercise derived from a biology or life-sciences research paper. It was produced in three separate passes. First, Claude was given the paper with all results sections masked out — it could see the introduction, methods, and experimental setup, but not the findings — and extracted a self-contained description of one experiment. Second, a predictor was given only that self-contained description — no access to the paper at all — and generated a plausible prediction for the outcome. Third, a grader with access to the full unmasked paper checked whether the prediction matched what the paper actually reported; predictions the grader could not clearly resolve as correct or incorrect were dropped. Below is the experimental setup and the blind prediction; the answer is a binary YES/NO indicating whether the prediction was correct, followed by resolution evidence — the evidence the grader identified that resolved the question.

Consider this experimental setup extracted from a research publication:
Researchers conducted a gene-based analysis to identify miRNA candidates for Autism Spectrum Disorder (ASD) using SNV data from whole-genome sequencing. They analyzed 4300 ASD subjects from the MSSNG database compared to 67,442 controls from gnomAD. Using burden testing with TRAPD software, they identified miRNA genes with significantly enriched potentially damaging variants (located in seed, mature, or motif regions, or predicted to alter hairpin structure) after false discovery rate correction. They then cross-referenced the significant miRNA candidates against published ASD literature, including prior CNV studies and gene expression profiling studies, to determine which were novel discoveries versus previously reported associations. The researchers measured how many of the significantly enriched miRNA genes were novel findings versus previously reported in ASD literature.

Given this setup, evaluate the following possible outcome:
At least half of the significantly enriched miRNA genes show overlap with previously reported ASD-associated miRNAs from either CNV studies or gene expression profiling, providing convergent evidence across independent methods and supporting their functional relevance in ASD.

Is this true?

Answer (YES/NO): NO